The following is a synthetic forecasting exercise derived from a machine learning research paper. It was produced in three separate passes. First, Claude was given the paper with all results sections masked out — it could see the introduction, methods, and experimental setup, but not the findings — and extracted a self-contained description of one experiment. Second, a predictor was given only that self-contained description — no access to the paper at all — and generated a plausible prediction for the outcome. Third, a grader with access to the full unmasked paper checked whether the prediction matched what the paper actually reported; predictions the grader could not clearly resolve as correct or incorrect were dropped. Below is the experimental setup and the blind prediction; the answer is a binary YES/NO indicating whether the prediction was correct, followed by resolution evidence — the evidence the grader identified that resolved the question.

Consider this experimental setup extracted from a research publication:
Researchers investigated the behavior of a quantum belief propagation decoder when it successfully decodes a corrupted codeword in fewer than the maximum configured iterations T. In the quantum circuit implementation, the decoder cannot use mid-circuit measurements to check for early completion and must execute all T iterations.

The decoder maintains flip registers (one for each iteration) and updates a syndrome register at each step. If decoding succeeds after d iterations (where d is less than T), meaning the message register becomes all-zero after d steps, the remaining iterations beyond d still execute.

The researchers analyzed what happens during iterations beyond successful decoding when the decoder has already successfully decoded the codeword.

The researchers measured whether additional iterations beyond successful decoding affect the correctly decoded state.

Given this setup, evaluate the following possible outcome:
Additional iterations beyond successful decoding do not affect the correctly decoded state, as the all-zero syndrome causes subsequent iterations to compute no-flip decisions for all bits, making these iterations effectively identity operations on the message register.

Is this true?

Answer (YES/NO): YES